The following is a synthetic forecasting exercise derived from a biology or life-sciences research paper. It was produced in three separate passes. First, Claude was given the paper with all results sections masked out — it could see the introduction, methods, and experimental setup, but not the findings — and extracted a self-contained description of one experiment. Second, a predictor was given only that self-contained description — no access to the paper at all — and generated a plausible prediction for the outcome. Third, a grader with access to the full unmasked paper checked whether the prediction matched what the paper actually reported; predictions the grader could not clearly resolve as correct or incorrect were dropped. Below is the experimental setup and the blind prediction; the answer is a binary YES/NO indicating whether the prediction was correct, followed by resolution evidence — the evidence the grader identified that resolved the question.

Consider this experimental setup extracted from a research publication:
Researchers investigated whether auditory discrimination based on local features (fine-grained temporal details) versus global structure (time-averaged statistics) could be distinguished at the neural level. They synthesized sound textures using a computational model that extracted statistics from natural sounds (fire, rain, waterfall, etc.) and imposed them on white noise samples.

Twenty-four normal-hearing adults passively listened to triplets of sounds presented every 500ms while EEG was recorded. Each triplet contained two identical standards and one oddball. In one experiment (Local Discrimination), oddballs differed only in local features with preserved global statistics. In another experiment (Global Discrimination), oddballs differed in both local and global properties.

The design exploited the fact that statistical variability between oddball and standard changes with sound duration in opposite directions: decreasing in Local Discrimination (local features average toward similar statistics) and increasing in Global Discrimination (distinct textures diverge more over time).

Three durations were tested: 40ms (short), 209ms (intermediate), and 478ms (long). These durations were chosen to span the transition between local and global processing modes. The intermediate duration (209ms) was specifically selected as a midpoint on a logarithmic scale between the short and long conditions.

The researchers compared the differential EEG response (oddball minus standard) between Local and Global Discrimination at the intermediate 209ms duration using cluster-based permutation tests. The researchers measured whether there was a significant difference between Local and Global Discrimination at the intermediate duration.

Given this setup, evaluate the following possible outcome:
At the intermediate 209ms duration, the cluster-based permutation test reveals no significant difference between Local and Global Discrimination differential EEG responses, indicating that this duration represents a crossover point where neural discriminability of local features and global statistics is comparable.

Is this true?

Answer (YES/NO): YES